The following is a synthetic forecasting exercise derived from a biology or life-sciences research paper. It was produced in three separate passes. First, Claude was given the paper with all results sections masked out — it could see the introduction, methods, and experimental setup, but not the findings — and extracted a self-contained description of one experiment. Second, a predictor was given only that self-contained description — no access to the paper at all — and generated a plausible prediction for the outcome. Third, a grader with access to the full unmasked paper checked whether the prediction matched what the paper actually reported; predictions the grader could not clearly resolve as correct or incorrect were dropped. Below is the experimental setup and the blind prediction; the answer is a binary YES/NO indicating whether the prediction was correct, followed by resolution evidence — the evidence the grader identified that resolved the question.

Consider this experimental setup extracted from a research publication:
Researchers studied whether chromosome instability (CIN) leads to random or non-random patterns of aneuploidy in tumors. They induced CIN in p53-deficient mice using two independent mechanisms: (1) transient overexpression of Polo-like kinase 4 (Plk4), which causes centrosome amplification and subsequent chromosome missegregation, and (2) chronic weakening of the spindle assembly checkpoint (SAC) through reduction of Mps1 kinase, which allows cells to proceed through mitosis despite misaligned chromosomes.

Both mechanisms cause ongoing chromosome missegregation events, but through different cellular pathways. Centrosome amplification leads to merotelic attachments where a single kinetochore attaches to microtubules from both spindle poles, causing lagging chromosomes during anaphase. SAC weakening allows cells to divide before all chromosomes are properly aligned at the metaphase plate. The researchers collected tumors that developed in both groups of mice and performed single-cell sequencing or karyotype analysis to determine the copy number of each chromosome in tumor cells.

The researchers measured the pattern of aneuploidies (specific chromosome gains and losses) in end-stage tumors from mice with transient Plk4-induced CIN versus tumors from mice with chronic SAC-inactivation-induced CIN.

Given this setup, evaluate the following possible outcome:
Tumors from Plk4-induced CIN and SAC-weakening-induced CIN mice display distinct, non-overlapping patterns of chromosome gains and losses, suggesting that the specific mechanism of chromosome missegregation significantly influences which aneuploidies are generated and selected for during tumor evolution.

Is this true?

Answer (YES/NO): NO